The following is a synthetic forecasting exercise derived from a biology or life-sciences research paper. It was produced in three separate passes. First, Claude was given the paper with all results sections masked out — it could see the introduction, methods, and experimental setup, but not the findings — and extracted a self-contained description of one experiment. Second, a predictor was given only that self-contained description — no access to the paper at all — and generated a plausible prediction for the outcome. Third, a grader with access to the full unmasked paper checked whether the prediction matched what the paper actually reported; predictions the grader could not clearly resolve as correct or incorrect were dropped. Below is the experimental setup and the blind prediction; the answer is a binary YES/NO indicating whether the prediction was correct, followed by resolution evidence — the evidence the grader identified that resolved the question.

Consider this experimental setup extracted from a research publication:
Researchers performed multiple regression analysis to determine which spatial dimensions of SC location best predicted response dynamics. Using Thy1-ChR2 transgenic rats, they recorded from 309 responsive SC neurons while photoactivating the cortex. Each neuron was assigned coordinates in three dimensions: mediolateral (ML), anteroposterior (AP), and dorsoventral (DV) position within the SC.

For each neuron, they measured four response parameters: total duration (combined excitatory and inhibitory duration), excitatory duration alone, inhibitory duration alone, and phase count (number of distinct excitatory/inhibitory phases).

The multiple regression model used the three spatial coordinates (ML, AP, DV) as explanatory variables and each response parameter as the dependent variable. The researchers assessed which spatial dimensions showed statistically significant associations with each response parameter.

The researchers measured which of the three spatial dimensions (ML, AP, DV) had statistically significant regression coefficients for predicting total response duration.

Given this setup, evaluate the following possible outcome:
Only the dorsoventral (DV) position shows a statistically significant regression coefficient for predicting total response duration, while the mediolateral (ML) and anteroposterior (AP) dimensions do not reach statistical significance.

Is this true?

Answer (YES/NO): YES